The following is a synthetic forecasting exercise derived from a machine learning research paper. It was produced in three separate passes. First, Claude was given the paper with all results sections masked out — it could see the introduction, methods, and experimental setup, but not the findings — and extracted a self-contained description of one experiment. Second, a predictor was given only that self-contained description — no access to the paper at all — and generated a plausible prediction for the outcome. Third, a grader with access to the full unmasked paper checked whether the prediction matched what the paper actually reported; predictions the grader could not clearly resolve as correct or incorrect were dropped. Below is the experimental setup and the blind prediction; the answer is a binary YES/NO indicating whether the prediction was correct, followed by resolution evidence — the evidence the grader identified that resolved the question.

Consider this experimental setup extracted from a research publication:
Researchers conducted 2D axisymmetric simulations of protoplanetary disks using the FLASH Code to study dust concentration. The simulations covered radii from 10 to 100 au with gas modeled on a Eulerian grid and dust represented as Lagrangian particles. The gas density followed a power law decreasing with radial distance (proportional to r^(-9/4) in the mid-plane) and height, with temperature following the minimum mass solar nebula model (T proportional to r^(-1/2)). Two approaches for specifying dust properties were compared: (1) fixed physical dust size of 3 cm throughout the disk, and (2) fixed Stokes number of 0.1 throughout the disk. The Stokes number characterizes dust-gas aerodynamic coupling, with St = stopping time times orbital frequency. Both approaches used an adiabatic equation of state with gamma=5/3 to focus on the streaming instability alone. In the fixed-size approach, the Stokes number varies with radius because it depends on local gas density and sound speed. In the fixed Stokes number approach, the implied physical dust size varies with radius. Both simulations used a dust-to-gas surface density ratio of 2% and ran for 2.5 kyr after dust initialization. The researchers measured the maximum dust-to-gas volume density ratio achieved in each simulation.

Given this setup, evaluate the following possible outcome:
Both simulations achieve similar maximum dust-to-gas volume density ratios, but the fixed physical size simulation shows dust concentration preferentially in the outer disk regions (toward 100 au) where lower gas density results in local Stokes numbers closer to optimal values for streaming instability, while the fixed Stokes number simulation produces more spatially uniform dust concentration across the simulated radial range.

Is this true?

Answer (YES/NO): NO